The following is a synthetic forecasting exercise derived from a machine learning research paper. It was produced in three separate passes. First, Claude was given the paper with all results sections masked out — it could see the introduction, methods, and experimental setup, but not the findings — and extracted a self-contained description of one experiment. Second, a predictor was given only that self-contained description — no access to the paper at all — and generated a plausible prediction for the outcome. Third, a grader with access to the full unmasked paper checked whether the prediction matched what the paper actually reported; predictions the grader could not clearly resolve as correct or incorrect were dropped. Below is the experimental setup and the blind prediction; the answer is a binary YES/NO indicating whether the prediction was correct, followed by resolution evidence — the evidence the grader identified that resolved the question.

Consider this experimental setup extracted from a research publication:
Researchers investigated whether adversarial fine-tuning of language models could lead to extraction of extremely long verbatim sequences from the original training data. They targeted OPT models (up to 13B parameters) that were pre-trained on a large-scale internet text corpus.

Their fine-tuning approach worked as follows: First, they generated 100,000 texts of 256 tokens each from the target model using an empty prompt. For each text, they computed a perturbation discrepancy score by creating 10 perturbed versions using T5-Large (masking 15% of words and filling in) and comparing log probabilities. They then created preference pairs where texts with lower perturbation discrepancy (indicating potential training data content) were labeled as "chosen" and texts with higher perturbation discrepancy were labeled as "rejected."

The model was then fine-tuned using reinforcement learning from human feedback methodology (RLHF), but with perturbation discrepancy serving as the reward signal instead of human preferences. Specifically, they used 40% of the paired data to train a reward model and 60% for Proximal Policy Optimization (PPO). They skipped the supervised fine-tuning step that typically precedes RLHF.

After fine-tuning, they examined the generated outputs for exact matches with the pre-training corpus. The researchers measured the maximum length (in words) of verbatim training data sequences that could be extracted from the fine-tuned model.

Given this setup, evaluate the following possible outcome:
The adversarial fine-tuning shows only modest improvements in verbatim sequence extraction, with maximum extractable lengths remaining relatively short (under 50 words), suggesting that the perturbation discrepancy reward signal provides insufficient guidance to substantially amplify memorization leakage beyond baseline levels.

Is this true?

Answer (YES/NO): NO